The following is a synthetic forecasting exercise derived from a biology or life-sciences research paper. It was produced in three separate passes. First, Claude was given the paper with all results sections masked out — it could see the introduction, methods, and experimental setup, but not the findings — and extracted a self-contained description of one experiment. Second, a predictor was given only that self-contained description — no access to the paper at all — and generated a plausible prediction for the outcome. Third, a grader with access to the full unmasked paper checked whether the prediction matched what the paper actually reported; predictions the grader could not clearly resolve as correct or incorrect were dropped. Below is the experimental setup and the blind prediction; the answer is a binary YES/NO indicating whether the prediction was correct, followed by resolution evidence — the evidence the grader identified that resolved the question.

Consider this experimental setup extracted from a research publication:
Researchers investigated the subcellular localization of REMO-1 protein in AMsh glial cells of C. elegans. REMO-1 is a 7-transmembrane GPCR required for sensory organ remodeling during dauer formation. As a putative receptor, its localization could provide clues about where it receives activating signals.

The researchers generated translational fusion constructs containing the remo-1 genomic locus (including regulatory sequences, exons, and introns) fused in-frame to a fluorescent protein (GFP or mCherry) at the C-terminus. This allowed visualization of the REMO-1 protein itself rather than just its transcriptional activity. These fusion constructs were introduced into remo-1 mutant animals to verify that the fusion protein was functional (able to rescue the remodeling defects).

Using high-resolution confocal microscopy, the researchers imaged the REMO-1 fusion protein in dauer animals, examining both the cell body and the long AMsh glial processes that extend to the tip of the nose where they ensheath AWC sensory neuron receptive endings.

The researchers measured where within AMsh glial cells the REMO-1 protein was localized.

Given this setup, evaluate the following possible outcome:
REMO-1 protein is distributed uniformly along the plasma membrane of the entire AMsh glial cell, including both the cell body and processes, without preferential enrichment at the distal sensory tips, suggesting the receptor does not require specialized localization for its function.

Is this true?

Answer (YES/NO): NO